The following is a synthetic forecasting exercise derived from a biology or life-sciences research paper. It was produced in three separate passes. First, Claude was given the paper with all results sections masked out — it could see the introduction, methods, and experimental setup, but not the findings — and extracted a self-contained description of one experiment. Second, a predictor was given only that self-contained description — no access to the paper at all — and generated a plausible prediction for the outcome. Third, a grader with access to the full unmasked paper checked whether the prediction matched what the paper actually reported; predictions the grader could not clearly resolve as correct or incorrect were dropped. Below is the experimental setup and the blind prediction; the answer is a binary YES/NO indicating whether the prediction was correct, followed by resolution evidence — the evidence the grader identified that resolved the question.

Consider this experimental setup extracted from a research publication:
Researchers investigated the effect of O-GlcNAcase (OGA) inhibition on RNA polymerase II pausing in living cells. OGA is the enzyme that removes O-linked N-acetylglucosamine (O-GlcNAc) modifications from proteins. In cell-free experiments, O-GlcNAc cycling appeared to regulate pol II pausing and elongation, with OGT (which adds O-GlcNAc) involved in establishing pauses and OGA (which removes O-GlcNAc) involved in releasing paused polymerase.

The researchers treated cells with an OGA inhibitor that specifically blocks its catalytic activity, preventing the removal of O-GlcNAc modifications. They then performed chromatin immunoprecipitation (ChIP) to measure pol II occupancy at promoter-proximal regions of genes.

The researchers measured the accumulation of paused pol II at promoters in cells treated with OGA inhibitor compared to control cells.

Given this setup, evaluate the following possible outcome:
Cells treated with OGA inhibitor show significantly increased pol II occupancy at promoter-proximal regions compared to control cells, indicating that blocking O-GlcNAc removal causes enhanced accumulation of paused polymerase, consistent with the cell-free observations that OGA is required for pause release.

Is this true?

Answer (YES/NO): YES